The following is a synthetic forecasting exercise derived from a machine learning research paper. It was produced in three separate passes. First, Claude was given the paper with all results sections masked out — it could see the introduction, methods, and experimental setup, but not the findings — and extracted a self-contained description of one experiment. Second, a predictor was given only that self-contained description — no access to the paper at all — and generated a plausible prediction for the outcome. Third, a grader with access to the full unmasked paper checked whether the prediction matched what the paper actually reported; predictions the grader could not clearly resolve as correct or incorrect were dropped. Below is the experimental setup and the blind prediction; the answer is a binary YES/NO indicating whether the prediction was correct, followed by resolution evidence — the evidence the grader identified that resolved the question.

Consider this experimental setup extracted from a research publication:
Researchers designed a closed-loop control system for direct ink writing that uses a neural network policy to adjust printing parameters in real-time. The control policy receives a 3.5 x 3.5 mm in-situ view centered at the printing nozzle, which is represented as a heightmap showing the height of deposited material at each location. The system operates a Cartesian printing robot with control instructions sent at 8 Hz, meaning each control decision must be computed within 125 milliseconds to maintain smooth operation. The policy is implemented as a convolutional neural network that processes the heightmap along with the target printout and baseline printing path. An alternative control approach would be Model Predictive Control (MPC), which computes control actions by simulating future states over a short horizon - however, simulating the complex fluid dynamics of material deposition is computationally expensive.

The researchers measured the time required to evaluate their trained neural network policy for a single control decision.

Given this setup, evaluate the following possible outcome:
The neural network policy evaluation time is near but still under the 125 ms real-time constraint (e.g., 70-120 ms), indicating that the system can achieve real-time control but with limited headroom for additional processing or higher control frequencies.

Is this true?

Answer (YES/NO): NO